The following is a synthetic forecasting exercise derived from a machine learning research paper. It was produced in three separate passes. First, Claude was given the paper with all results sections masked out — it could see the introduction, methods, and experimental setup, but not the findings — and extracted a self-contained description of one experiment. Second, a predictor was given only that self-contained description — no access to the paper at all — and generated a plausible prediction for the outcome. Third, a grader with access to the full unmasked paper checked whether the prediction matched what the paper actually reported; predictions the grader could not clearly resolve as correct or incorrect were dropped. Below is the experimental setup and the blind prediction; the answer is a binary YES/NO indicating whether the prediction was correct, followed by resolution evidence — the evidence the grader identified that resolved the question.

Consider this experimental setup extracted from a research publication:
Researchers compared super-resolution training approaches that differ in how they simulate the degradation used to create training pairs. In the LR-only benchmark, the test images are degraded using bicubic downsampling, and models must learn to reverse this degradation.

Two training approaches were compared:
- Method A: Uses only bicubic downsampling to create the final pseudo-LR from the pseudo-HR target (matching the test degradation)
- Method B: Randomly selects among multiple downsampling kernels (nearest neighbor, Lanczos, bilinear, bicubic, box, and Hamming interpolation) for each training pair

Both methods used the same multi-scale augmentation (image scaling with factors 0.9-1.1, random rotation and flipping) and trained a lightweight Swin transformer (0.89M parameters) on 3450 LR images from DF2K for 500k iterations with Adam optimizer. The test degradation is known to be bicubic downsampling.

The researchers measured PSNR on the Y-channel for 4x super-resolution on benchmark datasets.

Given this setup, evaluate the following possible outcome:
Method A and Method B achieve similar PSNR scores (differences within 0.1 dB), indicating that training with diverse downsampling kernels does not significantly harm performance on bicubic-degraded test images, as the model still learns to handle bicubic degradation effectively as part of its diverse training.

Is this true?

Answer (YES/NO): NO